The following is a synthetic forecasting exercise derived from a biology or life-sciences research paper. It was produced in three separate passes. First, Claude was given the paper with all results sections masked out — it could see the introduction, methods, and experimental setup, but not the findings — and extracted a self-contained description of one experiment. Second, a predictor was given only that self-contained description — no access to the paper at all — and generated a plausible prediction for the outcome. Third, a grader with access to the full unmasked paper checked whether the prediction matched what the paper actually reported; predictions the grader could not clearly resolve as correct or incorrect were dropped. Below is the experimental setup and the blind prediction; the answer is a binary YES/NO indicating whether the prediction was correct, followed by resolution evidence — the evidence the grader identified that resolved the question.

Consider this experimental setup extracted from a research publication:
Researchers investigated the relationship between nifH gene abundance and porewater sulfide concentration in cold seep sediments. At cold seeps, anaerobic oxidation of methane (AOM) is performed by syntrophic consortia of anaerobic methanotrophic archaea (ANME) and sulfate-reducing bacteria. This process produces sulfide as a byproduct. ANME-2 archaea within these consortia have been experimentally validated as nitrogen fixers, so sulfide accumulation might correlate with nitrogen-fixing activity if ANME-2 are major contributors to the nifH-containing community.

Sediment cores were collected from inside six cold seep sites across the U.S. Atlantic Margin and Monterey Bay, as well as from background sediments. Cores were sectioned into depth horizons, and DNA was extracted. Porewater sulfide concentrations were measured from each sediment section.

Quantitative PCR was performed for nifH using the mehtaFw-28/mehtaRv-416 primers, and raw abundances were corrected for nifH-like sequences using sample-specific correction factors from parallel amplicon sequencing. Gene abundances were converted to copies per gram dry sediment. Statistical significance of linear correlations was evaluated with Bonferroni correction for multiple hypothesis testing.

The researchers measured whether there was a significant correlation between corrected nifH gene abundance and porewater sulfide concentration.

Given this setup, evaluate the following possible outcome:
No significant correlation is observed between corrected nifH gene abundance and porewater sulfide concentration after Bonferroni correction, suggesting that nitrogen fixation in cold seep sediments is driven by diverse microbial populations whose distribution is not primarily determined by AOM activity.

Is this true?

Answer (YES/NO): YES